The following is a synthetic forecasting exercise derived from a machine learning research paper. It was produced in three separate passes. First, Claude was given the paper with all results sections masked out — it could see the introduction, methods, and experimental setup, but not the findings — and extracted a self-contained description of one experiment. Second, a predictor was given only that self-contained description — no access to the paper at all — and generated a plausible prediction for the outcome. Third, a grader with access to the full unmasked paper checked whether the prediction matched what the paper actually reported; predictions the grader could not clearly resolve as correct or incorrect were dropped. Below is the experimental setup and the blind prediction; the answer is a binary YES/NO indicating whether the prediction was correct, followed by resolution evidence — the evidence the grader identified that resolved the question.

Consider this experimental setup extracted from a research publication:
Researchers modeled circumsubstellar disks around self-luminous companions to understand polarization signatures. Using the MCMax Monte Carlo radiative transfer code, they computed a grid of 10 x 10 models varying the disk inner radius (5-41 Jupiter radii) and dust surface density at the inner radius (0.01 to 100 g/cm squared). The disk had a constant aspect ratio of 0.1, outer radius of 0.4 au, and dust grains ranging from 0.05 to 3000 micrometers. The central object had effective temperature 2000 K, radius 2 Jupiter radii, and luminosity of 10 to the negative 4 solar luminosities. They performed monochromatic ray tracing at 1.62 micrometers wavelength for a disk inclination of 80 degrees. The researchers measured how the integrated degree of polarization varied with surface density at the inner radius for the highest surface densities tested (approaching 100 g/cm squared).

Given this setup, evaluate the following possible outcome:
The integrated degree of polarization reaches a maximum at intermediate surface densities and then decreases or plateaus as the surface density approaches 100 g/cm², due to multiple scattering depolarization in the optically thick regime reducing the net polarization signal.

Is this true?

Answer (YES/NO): NO